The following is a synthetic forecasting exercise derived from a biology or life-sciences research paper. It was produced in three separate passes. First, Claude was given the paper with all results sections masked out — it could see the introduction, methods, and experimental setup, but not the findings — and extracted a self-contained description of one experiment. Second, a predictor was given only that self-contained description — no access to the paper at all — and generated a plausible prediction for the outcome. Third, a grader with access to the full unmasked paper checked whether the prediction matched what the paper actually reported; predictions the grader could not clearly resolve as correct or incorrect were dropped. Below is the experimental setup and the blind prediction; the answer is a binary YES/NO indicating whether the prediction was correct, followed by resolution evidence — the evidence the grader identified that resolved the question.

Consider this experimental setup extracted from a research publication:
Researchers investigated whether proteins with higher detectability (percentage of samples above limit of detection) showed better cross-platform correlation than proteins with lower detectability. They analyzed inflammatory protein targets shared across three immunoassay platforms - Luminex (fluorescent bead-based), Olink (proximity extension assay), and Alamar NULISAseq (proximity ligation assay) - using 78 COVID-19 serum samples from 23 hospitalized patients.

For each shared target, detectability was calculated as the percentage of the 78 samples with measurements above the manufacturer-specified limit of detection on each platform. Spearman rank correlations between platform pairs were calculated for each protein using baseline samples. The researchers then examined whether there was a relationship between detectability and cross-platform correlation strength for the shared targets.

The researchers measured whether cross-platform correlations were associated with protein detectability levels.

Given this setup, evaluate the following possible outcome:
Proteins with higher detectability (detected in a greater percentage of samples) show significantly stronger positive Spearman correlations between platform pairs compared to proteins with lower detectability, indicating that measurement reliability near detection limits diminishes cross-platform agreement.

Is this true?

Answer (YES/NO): NO